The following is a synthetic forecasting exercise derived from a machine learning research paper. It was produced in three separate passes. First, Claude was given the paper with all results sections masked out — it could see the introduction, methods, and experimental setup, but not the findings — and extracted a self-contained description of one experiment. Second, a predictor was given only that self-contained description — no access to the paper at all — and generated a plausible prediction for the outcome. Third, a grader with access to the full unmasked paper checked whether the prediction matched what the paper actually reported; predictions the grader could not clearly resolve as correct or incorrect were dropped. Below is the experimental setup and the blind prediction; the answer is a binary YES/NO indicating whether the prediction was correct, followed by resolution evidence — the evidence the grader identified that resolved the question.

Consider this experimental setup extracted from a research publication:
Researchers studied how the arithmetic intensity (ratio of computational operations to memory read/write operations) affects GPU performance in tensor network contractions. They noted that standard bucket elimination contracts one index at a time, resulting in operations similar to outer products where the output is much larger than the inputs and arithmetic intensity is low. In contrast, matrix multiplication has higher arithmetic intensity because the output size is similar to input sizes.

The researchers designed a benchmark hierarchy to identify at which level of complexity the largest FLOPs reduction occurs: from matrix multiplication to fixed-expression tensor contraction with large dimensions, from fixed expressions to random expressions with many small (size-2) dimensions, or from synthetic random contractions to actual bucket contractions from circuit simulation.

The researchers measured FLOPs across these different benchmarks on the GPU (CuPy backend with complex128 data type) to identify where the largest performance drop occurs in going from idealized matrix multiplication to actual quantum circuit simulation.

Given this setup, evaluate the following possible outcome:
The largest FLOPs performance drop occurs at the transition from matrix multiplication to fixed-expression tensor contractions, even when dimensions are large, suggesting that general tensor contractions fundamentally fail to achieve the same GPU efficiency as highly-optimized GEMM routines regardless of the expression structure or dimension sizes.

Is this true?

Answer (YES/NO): NO